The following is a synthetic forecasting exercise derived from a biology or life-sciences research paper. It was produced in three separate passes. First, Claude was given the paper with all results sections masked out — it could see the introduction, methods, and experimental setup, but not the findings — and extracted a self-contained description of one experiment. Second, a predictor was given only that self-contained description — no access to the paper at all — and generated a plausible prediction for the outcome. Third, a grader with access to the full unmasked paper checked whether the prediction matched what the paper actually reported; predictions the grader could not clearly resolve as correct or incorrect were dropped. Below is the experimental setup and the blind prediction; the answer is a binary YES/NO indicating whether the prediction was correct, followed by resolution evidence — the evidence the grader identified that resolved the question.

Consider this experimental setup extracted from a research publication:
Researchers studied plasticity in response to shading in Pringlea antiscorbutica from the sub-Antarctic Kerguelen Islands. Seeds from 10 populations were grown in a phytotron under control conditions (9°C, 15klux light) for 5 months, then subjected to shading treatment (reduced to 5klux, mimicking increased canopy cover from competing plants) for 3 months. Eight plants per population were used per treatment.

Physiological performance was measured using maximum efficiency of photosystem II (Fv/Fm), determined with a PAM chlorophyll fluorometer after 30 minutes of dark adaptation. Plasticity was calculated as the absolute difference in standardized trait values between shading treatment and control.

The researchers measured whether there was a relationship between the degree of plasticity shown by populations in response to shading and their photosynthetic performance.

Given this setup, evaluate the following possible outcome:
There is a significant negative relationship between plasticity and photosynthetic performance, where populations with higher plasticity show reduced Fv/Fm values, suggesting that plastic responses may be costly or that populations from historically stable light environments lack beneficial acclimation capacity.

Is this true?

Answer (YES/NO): NO